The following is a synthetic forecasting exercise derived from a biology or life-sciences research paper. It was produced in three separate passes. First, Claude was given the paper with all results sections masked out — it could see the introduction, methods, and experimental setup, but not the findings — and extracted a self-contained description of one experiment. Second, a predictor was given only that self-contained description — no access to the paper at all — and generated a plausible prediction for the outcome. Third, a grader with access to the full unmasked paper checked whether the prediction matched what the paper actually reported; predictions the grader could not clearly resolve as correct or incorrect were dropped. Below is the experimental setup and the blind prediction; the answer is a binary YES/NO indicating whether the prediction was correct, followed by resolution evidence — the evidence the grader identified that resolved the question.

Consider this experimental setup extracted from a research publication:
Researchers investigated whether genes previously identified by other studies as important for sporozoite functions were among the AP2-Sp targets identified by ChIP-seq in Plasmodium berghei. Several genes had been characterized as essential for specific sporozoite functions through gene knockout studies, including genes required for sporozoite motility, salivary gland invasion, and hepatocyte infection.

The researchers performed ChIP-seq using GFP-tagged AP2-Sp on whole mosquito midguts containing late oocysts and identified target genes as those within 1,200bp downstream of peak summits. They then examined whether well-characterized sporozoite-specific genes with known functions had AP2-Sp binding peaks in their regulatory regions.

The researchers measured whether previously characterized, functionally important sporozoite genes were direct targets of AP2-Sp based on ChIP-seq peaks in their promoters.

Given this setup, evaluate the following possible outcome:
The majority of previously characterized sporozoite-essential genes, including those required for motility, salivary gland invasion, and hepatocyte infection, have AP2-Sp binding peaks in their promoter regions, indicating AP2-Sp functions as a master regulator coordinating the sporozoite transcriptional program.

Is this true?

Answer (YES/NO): YES